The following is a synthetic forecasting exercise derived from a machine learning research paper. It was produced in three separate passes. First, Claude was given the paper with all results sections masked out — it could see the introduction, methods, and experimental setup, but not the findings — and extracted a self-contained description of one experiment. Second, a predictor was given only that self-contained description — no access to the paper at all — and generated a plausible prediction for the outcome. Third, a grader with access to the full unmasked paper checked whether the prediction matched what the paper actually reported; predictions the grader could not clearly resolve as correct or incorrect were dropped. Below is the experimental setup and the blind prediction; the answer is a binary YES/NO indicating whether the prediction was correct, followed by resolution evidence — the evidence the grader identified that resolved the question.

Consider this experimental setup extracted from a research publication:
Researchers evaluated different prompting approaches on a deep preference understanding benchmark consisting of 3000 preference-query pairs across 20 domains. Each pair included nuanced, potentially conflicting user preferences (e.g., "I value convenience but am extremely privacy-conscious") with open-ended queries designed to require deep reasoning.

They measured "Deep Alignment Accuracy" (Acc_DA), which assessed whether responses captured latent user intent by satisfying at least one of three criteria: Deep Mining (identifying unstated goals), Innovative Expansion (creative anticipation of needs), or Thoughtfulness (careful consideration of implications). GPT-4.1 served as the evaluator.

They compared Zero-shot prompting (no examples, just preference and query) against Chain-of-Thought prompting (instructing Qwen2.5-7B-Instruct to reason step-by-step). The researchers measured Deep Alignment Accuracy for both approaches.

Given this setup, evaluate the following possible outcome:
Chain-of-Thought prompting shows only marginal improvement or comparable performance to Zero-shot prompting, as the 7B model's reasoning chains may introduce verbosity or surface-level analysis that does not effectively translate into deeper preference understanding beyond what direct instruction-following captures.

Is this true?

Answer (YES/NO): NO